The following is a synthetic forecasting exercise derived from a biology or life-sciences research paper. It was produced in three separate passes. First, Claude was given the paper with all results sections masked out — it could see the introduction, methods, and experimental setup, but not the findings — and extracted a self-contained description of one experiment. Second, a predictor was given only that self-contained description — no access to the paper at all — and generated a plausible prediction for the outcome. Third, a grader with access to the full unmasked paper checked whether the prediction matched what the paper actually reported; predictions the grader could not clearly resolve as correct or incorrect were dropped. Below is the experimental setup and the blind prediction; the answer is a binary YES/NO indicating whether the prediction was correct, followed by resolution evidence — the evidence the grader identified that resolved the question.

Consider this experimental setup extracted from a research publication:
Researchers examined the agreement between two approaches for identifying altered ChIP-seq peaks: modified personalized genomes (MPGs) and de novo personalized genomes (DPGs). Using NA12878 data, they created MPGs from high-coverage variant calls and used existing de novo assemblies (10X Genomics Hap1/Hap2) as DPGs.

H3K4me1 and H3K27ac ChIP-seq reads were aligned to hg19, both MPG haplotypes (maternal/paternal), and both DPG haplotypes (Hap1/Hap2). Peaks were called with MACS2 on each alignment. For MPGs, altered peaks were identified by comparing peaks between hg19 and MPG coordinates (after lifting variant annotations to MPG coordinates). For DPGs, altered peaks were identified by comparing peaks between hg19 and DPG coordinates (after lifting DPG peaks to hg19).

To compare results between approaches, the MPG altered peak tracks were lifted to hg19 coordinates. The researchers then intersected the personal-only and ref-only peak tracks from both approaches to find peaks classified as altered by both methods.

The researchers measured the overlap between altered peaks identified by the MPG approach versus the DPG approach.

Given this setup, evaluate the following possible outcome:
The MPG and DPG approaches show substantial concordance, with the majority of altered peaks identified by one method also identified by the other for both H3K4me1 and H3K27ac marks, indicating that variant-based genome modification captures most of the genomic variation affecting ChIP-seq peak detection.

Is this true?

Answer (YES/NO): NO